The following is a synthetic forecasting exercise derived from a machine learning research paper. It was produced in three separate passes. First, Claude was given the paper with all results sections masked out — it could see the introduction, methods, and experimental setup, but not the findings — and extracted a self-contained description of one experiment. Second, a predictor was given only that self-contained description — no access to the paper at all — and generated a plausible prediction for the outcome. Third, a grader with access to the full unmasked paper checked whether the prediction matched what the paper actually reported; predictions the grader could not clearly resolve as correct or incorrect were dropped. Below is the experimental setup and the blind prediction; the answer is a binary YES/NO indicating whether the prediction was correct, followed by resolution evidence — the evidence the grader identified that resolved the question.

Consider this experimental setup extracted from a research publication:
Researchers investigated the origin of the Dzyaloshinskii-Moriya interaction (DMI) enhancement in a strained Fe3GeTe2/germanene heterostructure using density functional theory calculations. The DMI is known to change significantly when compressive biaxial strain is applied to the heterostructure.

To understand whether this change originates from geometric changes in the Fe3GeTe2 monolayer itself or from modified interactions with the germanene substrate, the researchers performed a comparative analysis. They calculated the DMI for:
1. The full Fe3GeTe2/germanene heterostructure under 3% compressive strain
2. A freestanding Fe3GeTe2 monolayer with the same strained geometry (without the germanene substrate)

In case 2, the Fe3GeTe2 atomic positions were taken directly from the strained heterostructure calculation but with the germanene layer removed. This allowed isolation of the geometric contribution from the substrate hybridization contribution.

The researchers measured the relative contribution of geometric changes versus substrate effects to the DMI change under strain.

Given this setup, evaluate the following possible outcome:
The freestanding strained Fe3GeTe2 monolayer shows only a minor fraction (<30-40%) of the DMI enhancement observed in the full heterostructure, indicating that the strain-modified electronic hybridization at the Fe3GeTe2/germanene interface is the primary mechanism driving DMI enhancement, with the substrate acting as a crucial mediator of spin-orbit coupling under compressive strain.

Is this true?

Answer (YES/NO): NO